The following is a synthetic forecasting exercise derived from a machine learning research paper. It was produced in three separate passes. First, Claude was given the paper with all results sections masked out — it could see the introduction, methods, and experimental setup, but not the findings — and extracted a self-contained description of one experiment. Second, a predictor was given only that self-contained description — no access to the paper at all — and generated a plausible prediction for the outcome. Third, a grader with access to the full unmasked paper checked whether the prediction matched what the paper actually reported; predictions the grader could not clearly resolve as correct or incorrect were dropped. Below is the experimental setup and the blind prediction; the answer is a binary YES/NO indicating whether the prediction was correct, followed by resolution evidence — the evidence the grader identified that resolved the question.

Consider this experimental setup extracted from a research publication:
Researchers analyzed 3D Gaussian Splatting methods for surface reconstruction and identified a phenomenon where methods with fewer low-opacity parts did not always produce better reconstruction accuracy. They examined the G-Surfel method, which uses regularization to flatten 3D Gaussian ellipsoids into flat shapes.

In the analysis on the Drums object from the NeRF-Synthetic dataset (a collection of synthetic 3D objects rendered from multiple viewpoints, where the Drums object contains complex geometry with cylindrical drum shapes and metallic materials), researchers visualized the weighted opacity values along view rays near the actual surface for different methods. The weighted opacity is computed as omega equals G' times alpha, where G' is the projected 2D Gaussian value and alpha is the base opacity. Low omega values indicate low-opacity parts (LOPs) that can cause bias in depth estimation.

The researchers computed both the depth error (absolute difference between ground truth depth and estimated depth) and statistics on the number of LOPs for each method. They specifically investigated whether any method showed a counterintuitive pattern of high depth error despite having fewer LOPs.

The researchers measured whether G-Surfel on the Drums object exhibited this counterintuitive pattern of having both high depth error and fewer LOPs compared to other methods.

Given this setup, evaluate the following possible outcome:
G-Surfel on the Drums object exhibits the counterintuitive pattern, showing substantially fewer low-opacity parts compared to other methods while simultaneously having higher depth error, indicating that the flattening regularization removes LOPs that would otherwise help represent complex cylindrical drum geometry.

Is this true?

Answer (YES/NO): YES